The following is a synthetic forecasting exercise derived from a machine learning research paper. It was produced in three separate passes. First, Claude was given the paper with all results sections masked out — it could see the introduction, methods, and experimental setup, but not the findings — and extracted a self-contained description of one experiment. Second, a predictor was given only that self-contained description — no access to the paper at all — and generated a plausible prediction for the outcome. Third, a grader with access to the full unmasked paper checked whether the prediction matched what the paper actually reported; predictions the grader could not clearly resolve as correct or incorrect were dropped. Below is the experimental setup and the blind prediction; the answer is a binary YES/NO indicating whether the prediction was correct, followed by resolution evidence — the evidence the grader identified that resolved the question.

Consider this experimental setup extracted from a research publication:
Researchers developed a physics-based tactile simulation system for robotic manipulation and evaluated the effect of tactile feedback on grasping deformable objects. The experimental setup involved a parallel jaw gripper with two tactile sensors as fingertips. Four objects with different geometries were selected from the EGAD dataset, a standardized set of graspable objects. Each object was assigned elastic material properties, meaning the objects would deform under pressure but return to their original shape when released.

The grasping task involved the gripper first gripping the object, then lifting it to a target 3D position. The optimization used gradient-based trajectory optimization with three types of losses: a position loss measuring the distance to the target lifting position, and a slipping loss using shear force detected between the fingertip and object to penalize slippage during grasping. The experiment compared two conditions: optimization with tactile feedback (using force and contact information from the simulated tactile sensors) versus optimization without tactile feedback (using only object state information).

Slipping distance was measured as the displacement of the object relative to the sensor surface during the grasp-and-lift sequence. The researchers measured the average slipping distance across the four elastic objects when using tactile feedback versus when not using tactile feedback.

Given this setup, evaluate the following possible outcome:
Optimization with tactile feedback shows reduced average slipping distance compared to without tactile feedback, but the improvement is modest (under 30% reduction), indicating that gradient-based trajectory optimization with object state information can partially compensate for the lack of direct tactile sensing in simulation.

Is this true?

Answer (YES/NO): NO